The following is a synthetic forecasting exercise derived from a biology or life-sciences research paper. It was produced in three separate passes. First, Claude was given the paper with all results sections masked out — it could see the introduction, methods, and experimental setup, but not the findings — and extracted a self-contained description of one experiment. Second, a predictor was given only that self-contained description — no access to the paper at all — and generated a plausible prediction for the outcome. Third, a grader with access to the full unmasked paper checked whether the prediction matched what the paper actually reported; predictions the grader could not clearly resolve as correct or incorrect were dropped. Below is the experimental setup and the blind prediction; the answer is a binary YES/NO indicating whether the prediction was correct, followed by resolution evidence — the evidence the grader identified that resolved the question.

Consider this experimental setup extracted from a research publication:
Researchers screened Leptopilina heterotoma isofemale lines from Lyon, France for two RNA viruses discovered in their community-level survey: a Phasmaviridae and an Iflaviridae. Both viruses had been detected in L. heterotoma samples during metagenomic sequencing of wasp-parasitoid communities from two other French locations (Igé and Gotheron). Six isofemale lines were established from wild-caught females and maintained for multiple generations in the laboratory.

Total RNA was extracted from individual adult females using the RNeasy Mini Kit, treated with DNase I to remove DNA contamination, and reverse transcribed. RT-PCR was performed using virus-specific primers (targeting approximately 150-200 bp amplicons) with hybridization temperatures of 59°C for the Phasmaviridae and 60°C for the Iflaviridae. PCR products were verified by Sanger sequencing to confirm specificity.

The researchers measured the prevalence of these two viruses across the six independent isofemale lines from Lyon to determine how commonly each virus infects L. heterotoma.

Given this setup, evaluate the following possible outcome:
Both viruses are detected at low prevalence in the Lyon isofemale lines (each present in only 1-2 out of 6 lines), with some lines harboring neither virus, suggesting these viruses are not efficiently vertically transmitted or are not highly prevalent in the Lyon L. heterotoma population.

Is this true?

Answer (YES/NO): NO